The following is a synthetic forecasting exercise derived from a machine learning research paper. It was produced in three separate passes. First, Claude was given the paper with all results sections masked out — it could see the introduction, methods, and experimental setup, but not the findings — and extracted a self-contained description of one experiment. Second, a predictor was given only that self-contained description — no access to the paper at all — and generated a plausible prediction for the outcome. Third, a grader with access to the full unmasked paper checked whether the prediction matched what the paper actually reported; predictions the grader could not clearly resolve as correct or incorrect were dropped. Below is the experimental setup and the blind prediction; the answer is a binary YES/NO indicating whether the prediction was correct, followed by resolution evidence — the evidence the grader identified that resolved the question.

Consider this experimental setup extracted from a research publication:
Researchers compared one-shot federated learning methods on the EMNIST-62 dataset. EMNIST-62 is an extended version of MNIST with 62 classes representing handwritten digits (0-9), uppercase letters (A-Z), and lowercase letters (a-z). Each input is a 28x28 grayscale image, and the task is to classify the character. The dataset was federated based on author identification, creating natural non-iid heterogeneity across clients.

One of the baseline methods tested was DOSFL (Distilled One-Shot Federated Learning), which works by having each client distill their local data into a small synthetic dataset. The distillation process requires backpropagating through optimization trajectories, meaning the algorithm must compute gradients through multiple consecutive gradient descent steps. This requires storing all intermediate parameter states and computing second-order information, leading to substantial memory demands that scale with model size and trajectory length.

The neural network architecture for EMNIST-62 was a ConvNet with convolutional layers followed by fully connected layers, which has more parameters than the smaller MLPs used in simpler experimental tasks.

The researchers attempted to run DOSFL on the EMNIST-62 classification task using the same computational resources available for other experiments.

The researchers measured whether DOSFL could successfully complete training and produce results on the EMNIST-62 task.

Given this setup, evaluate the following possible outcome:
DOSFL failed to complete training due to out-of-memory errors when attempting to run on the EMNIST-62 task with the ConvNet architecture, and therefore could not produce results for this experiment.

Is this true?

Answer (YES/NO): YES